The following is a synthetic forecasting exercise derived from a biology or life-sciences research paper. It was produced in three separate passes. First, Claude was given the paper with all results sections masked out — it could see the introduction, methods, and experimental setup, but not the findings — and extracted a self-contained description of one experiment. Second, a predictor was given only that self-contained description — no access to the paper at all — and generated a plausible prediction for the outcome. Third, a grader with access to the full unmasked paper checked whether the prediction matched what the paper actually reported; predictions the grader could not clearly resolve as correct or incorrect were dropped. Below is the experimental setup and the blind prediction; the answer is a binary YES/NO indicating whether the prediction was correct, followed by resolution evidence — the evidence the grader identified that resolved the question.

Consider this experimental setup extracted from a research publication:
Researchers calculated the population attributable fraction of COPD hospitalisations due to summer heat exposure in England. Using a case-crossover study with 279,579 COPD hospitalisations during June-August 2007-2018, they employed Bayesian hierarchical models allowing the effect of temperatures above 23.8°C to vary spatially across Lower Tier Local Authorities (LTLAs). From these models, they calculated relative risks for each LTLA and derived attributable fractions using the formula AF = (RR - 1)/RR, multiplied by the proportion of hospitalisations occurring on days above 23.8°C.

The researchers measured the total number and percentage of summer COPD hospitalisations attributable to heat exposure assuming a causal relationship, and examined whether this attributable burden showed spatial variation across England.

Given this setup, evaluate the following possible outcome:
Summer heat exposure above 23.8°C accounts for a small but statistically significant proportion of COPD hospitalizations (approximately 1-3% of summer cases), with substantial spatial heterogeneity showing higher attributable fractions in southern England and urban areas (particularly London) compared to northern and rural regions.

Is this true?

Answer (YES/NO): NO